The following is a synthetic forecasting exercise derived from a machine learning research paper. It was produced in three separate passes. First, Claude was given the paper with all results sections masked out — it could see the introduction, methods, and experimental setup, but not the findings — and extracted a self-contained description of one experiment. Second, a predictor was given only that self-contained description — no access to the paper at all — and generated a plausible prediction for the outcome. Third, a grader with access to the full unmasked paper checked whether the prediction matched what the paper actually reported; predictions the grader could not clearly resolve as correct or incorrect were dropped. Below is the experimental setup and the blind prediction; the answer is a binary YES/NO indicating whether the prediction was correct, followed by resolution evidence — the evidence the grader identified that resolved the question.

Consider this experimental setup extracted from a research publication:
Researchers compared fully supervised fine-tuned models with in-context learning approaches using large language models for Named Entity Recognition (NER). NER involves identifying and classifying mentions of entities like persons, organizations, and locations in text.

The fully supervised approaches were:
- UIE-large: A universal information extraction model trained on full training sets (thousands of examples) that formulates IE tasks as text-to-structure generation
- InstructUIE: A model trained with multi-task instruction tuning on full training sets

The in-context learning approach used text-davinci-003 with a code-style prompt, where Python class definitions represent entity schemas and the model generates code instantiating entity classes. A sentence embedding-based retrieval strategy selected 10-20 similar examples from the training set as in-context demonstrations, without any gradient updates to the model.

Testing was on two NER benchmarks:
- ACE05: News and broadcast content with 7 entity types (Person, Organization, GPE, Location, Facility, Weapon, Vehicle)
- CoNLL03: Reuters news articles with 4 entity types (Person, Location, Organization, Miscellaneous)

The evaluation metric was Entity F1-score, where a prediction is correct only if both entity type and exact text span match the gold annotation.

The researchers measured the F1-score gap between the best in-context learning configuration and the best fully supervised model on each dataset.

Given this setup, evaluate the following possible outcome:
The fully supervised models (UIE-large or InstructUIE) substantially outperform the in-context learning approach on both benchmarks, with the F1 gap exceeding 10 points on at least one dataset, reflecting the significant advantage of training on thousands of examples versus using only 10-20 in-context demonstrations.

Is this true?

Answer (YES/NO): YES